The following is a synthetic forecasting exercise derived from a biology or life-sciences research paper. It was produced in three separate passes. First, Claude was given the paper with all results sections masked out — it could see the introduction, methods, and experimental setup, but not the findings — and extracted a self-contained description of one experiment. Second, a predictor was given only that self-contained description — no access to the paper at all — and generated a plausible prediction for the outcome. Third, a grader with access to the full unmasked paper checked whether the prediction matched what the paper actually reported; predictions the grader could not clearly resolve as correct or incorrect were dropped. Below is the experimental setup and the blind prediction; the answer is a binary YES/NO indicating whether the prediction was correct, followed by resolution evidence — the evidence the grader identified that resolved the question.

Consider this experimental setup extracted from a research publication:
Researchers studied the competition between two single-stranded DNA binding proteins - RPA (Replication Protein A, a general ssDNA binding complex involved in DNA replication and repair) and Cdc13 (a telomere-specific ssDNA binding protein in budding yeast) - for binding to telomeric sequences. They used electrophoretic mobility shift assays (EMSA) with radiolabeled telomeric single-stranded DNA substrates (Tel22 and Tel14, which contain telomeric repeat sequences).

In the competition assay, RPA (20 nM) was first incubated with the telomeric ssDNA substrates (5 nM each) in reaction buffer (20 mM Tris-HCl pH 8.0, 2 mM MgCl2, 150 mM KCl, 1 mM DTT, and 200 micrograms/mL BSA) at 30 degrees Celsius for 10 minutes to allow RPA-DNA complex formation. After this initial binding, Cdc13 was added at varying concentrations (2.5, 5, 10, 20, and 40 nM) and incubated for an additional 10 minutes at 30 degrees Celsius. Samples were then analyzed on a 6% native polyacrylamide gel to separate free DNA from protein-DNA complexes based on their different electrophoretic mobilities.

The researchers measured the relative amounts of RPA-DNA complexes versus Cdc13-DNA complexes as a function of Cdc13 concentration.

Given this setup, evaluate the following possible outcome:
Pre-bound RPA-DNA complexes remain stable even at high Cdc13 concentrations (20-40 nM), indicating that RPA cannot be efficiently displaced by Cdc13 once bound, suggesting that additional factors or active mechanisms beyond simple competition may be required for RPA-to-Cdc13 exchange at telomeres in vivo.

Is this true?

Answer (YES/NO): NO